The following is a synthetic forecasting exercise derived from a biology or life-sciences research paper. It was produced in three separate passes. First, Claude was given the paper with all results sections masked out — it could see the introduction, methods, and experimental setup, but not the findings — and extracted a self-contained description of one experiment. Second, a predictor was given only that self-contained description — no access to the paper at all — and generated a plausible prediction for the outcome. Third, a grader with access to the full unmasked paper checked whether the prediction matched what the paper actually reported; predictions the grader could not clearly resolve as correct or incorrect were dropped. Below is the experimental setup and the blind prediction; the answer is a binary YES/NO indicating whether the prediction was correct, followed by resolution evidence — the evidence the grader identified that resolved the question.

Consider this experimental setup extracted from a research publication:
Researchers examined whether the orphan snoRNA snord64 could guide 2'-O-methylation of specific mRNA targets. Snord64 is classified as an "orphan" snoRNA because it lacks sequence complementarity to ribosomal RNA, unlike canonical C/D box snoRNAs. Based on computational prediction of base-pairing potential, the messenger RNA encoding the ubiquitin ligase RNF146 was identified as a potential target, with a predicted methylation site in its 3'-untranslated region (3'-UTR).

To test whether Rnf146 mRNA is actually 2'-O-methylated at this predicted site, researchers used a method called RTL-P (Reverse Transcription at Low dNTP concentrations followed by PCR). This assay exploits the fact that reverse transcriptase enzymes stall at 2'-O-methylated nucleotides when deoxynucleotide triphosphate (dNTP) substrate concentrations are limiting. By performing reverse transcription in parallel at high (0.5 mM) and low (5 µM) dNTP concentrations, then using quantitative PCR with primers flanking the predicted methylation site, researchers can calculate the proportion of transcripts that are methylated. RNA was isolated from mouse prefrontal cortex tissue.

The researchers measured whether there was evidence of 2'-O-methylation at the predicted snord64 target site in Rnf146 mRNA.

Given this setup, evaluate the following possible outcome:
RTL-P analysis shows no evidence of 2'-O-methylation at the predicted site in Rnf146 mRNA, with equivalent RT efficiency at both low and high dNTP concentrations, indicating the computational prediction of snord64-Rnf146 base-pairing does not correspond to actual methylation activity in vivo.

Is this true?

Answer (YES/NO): NO